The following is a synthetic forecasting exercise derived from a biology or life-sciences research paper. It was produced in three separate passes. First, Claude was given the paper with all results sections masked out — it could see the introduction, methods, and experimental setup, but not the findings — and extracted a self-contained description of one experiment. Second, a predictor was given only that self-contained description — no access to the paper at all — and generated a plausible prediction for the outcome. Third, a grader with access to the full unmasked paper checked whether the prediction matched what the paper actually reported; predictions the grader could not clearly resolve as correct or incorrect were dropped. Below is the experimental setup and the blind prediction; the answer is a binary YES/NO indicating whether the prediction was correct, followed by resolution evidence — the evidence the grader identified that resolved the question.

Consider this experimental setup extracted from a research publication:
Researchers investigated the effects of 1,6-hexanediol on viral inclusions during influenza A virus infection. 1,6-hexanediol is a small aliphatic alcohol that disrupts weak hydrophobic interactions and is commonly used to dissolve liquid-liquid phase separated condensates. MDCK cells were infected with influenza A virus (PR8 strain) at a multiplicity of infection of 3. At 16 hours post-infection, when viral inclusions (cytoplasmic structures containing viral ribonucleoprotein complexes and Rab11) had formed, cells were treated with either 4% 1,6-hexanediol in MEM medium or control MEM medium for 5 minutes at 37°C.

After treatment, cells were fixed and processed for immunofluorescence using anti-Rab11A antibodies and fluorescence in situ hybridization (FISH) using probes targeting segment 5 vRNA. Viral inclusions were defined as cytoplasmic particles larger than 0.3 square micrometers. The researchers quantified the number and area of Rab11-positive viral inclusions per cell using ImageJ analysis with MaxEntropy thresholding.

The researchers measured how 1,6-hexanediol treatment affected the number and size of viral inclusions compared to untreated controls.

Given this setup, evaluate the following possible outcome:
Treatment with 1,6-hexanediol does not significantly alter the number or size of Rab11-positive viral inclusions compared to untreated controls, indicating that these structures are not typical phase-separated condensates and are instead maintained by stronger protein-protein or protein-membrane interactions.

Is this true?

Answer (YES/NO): NO